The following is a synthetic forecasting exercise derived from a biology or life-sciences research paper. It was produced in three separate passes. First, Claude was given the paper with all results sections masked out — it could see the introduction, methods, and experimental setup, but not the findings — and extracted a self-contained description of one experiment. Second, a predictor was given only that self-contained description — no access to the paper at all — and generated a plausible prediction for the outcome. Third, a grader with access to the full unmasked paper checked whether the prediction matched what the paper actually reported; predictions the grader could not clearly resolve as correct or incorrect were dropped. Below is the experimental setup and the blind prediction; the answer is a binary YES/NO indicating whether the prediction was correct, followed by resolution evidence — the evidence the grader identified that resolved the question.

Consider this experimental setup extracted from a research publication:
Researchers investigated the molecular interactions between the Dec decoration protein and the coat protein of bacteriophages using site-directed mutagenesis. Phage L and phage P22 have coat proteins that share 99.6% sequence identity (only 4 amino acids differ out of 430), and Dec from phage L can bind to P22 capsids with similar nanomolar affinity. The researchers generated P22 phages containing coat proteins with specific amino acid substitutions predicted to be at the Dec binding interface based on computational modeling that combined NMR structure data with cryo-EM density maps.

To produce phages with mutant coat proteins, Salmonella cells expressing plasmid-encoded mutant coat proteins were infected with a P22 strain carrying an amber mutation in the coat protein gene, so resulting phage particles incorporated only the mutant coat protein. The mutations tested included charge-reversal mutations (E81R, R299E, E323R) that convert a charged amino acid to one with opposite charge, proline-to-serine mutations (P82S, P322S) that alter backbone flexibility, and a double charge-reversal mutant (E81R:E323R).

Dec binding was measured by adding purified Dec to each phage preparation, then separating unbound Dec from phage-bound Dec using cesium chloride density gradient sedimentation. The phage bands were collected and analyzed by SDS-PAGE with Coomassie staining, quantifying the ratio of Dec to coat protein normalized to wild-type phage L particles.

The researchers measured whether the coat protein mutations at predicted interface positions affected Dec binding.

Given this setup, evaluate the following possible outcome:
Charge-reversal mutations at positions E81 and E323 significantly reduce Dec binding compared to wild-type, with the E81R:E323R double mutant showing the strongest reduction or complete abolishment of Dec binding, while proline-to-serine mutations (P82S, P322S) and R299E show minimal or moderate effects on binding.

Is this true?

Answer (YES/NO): YES